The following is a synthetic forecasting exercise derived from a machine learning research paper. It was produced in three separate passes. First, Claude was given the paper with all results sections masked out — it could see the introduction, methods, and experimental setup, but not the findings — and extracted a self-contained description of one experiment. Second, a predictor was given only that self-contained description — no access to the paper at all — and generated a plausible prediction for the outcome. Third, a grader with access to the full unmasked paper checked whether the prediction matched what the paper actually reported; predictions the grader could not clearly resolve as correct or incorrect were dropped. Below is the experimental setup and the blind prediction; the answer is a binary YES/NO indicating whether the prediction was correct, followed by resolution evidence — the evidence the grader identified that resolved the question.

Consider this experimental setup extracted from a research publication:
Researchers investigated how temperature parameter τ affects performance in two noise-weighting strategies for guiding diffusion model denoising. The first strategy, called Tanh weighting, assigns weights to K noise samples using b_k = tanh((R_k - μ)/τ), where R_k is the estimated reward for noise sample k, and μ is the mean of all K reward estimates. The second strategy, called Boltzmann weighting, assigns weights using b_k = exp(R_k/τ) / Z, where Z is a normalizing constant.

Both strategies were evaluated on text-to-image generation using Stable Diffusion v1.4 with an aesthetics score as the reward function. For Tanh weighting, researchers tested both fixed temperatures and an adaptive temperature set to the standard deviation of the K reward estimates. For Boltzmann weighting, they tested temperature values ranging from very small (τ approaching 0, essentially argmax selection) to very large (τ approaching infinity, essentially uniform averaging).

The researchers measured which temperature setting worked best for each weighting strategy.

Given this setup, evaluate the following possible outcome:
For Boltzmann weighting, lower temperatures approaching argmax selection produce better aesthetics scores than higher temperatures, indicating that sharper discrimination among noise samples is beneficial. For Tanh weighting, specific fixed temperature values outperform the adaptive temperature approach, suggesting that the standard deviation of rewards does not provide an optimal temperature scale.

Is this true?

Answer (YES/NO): NO